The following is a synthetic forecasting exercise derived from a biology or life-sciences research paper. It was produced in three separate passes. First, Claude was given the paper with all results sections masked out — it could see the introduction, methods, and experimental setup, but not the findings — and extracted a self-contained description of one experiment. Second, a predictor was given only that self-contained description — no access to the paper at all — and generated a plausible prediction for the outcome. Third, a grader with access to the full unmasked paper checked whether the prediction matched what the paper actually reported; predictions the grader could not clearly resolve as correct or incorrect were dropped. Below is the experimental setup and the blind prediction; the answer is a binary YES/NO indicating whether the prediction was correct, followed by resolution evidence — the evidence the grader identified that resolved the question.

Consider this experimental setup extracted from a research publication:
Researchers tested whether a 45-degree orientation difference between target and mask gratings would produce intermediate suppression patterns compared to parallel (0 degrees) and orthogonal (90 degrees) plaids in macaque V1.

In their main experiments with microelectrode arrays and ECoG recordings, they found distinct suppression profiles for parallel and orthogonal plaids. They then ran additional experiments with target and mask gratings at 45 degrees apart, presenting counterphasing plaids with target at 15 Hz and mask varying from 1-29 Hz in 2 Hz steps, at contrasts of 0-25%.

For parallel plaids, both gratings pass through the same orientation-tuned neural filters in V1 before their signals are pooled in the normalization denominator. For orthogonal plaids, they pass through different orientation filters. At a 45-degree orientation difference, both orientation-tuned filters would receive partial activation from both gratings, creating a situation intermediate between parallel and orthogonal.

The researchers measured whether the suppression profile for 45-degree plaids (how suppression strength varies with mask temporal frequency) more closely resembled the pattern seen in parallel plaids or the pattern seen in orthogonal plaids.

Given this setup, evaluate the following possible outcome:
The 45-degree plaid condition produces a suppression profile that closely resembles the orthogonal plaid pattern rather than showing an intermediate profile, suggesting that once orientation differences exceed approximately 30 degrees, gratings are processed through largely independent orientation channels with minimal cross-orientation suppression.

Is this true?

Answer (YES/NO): YES